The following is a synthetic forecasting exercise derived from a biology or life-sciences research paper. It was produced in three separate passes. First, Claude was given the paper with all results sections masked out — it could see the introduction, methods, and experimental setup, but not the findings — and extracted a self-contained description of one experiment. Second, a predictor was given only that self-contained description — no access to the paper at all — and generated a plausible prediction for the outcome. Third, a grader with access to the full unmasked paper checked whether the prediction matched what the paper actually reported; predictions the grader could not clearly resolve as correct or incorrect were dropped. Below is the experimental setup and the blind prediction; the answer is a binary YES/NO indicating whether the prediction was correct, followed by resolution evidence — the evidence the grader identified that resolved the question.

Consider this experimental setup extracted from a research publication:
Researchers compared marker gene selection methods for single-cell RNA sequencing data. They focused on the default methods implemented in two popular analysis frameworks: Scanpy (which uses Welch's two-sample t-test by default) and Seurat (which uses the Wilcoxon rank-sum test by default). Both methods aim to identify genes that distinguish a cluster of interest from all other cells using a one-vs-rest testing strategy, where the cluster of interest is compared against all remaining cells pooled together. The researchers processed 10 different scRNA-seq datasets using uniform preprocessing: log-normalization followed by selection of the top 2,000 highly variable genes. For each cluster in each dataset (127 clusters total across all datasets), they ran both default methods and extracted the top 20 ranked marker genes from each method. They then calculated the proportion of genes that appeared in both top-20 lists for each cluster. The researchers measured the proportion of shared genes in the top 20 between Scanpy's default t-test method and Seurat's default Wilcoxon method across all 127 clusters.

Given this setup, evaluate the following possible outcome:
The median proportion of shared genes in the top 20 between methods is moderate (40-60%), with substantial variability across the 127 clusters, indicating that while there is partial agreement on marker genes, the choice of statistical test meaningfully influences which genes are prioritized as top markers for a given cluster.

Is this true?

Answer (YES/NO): NO